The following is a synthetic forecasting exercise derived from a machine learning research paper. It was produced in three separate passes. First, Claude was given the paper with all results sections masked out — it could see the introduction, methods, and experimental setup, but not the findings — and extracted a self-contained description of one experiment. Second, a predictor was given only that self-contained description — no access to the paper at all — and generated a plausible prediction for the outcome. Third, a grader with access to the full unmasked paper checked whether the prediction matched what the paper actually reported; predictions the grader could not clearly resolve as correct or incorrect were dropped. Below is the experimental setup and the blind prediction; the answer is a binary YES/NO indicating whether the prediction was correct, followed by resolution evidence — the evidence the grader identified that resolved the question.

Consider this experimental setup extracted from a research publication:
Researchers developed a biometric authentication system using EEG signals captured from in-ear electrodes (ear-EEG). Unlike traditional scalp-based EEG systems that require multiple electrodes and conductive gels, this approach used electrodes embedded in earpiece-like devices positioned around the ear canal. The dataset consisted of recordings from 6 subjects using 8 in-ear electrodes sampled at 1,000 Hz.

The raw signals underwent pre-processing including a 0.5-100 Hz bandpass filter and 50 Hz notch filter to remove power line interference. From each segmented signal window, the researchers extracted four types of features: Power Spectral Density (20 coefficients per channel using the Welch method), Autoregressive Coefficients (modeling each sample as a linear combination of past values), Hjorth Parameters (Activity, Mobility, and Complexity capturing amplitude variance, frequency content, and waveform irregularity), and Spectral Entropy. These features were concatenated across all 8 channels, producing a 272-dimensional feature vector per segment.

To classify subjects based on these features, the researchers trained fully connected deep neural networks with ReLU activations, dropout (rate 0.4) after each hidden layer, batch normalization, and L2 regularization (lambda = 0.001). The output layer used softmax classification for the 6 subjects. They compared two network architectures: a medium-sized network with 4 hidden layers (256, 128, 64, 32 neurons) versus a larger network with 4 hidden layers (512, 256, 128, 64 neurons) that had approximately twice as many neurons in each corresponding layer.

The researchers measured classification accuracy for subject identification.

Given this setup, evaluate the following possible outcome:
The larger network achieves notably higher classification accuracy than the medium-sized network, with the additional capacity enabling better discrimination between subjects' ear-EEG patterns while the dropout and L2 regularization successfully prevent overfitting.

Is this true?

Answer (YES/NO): NO